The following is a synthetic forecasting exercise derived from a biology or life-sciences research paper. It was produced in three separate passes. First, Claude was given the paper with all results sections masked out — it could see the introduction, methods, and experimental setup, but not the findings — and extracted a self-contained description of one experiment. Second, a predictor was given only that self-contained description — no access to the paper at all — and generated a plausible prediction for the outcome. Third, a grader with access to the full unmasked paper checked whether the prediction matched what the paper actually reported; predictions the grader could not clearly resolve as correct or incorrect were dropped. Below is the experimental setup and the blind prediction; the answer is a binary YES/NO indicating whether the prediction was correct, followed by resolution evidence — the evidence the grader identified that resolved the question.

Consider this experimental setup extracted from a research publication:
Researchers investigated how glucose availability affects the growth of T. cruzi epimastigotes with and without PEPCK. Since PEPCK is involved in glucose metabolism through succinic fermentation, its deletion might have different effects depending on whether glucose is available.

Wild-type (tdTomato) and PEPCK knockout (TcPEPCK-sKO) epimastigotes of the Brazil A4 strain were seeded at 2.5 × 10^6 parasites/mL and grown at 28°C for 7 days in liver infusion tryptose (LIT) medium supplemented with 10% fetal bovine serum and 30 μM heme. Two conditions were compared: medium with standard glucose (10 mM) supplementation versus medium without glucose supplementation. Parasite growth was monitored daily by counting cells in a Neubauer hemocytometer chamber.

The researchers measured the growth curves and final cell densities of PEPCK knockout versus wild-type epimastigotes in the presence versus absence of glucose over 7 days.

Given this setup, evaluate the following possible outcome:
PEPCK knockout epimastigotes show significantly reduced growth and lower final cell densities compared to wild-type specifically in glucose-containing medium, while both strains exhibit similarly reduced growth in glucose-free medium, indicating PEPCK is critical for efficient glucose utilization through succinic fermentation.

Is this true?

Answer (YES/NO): YES